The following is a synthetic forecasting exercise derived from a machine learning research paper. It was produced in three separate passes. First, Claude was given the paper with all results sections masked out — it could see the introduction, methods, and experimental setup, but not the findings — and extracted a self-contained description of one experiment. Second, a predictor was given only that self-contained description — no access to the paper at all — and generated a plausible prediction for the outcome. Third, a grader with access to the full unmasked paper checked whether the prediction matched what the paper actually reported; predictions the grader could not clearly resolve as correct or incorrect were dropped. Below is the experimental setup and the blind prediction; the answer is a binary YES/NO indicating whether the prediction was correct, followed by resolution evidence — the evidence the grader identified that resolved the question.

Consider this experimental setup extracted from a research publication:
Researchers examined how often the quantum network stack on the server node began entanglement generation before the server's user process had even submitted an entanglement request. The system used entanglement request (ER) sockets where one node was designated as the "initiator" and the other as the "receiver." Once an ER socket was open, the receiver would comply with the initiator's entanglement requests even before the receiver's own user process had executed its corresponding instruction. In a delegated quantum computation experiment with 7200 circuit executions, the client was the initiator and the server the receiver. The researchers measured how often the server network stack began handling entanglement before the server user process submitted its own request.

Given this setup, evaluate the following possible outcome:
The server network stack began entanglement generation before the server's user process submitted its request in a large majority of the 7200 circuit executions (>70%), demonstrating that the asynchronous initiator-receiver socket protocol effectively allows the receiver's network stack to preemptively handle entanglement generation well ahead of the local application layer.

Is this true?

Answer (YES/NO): NO